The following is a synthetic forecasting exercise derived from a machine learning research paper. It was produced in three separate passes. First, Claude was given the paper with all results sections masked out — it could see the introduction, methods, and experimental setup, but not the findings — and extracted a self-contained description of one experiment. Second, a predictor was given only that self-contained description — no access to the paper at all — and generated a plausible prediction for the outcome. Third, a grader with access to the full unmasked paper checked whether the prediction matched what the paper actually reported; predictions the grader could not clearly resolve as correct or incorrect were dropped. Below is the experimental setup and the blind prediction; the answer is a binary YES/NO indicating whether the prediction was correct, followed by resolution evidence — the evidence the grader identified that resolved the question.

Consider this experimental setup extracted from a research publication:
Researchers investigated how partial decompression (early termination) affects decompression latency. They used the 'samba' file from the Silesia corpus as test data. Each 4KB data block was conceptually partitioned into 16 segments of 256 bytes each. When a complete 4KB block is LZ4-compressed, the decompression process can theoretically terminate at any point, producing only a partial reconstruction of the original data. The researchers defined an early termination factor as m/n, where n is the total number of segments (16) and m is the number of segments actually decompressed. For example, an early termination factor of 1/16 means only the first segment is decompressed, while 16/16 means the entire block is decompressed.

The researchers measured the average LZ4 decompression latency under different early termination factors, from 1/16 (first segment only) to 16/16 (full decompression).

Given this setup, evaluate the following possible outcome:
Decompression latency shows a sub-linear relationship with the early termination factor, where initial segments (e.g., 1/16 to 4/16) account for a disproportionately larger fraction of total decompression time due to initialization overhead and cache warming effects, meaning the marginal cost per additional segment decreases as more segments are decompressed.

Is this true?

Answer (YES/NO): NO